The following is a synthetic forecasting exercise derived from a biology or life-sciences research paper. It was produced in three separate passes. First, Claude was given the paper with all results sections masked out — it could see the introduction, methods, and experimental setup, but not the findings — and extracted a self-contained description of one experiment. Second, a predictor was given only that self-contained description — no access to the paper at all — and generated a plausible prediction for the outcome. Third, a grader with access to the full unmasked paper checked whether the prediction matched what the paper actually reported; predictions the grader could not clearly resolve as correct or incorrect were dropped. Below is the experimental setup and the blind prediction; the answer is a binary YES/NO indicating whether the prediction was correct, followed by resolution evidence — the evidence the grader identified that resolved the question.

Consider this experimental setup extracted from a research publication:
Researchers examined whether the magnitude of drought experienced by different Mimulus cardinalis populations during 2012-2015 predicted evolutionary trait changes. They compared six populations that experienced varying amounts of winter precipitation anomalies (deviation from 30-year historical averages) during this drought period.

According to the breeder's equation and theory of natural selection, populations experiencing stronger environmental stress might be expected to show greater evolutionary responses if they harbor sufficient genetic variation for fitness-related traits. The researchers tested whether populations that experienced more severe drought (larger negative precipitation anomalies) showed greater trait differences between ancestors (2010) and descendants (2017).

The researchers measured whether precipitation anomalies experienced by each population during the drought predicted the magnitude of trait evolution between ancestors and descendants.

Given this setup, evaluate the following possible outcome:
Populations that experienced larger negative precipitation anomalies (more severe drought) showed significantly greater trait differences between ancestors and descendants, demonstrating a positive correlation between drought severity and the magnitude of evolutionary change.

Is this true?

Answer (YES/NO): NO